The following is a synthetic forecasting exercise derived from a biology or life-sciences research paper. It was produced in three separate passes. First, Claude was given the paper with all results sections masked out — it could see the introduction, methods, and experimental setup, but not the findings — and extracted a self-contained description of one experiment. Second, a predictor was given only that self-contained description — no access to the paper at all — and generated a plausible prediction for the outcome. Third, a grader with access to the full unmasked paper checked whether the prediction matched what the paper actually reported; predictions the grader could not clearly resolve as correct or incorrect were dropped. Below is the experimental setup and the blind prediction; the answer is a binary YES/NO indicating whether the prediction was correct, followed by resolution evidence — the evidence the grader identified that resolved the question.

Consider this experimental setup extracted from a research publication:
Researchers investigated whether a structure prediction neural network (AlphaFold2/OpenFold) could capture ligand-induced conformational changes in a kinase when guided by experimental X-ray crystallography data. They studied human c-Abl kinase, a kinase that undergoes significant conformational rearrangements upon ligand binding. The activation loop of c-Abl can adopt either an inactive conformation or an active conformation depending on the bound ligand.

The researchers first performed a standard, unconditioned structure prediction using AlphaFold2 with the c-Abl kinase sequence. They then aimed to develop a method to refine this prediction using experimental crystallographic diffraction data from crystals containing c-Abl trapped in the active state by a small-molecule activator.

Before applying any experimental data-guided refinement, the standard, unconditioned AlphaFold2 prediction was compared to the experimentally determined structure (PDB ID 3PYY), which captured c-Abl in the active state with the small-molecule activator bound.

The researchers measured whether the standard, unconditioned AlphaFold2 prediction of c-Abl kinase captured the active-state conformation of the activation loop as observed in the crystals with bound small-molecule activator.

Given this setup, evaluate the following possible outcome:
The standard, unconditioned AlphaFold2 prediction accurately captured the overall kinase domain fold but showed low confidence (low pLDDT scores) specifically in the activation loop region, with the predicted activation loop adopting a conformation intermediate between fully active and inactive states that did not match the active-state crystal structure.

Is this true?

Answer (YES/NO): NO